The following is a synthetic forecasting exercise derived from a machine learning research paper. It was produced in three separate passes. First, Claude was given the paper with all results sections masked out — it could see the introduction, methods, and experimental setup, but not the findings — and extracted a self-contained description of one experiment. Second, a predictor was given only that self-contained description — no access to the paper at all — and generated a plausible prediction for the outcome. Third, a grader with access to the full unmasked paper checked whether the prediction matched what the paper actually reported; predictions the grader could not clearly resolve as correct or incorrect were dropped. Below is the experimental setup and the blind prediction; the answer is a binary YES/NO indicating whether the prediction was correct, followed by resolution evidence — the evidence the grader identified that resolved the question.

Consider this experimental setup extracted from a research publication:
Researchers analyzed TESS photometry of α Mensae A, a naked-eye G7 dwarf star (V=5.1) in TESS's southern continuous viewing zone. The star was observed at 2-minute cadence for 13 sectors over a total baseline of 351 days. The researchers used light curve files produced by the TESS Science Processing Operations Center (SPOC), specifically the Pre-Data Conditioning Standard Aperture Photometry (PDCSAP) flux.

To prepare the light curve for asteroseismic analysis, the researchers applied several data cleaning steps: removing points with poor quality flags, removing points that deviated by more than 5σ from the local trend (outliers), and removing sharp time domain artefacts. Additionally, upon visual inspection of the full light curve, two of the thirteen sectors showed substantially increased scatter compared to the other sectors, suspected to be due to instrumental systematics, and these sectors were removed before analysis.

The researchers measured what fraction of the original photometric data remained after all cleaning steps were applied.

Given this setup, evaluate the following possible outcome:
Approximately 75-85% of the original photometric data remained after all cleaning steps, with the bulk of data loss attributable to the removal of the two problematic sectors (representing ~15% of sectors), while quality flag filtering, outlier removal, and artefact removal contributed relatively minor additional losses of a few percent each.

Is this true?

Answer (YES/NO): YES